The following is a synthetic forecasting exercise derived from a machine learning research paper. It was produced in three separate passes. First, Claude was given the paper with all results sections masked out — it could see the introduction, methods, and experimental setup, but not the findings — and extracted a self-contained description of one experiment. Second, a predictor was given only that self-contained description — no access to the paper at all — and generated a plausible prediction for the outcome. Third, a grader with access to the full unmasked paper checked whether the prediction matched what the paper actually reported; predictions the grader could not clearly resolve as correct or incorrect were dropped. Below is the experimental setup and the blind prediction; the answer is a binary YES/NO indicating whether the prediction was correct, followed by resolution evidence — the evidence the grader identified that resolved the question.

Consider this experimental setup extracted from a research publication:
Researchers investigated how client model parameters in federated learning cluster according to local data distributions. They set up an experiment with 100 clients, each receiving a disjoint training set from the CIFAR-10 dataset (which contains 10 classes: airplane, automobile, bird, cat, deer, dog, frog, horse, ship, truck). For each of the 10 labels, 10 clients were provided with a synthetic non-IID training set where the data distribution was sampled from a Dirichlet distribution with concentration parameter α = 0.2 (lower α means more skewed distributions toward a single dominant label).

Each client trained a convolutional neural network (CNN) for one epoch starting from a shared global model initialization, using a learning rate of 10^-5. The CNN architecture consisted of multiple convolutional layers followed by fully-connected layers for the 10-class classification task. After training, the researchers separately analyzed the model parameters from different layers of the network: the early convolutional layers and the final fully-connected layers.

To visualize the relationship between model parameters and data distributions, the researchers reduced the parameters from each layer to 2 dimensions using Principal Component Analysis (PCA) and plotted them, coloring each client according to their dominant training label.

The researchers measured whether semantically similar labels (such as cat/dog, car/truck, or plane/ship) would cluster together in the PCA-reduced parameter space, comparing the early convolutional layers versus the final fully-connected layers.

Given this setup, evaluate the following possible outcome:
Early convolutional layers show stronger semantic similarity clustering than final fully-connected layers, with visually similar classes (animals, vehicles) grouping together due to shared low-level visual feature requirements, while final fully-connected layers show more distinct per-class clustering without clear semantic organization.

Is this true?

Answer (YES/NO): YES